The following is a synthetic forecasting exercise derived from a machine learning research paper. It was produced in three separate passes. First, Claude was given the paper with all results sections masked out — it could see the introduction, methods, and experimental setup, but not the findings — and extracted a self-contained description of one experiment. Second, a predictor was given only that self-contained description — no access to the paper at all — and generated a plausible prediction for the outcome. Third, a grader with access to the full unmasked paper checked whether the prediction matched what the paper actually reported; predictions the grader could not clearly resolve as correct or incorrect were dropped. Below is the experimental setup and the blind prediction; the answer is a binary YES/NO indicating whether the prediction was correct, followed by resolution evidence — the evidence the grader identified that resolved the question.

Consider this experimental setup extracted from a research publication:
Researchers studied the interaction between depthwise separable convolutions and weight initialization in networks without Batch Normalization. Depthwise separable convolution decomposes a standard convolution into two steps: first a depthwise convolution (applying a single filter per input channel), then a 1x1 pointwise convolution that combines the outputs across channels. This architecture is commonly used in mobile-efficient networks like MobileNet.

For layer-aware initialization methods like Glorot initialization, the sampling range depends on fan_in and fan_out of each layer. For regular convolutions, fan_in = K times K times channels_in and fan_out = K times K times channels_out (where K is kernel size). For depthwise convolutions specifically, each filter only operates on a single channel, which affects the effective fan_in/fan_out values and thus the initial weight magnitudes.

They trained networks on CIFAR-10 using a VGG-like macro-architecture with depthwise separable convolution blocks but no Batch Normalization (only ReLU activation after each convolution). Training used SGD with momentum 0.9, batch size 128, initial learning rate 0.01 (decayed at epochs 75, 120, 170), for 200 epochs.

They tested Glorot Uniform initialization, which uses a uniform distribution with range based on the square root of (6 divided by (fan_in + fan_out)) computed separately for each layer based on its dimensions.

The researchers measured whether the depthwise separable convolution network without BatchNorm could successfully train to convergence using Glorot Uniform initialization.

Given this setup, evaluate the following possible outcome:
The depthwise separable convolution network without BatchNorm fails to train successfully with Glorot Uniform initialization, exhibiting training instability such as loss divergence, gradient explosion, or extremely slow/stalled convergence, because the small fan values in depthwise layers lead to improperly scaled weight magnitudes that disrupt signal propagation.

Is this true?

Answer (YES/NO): NO